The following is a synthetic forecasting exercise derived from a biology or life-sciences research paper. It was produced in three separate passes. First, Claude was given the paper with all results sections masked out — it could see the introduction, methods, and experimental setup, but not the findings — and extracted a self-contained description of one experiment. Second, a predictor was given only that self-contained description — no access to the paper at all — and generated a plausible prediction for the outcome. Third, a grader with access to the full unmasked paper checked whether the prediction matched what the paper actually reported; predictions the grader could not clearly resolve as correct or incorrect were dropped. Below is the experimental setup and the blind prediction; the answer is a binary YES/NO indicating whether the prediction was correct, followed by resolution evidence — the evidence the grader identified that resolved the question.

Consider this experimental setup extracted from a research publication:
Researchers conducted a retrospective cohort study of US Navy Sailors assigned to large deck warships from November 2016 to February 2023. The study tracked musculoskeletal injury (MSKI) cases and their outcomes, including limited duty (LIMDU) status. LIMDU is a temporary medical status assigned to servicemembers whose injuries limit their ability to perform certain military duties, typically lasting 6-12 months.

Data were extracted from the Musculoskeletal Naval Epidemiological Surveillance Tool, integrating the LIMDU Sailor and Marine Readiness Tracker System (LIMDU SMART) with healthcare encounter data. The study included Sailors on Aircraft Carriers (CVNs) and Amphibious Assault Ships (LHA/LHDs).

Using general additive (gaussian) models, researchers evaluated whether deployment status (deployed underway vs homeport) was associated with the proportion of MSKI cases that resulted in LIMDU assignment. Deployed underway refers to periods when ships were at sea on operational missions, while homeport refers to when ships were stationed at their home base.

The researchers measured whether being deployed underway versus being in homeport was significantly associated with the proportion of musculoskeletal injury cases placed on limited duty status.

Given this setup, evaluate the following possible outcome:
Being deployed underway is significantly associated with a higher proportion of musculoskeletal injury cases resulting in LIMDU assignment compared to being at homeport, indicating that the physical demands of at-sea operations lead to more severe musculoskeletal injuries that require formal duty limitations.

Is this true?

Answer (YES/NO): YES